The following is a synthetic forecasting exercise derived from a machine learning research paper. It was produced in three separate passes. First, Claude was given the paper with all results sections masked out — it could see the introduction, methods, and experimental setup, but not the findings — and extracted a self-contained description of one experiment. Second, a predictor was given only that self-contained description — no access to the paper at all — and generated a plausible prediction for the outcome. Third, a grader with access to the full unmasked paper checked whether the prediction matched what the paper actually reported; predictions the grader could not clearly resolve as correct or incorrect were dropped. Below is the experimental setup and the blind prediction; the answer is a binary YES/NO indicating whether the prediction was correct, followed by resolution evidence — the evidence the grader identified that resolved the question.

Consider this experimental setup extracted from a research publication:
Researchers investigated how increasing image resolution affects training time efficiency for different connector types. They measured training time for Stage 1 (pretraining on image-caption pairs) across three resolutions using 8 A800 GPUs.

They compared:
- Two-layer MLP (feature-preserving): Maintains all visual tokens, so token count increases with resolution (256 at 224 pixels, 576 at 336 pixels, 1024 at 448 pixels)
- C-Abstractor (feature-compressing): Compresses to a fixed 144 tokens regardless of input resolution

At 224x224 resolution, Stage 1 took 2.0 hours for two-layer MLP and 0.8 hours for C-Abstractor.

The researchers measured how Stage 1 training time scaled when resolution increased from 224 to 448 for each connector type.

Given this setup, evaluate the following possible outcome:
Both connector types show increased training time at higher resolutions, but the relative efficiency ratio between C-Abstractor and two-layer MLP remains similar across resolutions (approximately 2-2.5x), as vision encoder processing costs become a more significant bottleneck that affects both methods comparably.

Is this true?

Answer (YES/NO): NO